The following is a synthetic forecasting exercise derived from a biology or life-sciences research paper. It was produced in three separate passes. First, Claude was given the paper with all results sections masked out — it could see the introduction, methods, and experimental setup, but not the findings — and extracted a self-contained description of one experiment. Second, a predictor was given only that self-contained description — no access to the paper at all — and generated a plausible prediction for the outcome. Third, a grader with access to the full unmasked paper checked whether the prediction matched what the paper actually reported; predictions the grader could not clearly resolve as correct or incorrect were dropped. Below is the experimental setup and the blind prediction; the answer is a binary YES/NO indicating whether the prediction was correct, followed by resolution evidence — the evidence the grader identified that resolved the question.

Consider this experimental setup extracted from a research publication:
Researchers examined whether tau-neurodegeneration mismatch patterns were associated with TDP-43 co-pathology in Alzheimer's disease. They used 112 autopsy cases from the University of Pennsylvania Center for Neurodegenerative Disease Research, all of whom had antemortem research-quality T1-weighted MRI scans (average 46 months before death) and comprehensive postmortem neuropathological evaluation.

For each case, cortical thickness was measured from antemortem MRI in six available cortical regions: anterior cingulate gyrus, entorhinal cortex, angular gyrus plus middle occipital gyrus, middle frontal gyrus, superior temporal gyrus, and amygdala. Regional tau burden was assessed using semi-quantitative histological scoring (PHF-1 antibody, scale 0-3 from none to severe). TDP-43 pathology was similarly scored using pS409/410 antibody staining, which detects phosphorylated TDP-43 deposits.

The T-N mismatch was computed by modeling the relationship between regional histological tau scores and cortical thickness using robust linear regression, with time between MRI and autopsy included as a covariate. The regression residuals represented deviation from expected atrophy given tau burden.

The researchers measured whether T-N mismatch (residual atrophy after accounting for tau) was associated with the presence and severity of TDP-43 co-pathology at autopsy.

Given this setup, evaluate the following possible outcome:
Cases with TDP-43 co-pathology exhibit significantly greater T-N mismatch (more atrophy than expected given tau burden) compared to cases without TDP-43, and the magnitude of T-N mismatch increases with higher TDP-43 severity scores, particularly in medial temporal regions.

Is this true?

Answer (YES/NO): YES